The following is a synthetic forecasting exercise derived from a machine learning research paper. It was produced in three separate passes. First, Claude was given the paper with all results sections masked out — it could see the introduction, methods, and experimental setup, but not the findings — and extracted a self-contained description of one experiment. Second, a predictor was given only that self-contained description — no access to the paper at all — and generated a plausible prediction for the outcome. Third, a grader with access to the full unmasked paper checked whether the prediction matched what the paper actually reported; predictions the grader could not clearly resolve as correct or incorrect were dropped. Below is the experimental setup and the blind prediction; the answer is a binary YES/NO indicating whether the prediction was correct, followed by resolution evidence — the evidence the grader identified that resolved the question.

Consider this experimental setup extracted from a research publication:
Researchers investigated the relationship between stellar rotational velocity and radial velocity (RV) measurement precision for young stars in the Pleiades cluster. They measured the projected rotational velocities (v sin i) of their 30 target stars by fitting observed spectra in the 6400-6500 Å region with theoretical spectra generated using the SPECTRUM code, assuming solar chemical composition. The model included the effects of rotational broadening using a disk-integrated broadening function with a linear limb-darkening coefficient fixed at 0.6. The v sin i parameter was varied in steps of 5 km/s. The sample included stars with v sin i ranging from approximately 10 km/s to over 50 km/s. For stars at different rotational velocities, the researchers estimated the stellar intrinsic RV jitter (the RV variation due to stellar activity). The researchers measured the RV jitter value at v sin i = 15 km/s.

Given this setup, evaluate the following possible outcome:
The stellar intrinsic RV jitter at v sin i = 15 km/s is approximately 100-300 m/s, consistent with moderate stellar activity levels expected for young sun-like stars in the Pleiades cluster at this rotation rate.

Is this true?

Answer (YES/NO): YES